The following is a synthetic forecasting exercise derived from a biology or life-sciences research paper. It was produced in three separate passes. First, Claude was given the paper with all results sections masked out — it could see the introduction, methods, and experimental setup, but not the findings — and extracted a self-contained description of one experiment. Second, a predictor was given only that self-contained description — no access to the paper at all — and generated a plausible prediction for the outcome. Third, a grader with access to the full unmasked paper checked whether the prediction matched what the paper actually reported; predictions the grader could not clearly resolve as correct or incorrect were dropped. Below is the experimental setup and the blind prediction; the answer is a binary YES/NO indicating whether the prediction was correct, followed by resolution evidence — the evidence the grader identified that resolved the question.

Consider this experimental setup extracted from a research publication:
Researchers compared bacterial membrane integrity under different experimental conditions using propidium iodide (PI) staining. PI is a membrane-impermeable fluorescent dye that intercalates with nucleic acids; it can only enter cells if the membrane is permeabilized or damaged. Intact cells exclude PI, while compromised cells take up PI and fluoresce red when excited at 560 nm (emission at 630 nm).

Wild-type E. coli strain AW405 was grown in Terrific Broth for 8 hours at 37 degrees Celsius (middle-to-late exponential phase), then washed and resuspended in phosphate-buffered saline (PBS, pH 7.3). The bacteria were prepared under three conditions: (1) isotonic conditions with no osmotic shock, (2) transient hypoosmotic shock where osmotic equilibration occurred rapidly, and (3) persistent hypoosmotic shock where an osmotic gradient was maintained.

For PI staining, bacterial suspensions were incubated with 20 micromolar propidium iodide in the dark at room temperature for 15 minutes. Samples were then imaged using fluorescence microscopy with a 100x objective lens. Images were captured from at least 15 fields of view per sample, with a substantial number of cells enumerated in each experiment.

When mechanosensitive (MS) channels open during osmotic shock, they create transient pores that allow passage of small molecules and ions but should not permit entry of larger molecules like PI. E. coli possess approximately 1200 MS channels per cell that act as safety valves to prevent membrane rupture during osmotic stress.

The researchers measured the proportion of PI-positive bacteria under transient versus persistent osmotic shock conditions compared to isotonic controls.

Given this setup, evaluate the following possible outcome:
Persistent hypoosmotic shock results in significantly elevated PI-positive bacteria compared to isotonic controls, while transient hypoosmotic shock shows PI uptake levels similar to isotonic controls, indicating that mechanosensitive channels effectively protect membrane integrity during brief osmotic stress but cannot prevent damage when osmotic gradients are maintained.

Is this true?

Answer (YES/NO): NO